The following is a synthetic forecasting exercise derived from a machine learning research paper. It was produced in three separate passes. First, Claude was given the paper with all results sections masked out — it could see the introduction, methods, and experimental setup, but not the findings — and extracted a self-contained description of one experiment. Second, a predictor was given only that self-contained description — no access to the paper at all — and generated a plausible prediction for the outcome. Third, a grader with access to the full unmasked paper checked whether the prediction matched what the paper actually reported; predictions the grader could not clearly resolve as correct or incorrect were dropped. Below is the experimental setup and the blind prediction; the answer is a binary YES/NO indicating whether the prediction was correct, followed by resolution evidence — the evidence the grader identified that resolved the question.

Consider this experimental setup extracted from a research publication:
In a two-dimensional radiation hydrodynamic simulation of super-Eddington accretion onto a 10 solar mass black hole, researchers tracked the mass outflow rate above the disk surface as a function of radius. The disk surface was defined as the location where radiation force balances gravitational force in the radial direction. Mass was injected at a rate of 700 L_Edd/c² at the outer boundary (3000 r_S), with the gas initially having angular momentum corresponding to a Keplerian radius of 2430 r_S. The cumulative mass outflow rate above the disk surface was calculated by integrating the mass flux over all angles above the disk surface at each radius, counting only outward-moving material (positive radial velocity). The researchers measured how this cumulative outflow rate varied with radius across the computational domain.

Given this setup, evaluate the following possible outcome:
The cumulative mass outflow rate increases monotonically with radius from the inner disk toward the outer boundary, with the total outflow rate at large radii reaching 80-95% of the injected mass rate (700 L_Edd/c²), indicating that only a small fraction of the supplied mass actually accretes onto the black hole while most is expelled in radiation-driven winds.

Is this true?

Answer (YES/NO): NO